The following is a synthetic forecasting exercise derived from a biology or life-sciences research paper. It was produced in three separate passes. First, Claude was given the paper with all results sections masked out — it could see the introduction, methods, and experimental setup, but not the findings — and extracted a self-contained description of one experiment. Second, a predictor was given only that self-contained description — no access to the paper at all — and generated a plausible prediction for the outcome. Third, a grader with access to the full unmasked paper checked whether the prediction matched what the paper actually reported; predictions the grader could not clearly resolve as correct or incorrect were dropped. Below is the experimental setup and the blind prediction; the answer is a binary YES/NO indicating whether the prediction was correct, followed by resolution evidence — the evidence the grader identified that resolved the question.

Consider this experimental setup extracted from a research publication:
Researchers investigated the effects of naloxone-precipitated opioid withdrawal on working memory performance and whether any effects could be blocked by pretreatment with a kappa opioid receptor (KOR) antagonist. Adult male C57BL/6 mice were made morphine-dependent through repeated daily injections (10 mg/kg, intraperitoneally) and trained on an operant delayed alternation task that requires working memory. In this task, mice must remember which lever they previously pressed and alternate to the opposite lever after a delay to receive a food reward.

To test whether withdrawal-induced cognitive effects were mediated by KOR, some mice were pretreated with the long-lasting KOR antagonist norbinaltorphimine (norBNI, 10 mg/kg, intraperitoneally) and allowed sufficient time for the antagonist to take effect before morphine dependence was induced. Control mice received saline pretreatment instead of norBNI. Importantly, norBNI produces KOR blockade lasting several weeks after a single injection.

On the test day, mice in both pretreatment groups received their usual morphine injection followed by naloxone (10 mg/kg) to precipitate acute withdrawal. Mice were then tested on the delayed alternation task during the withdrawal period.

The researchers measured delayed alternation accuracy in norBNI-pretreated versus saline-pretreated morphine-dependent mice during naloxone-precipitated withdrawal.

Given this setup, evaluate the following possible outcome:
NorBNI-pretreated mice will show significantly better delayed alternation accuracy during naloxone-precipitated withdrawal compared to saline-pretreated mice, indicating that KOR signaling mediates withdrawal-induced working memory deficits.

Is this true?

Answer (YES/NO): YES